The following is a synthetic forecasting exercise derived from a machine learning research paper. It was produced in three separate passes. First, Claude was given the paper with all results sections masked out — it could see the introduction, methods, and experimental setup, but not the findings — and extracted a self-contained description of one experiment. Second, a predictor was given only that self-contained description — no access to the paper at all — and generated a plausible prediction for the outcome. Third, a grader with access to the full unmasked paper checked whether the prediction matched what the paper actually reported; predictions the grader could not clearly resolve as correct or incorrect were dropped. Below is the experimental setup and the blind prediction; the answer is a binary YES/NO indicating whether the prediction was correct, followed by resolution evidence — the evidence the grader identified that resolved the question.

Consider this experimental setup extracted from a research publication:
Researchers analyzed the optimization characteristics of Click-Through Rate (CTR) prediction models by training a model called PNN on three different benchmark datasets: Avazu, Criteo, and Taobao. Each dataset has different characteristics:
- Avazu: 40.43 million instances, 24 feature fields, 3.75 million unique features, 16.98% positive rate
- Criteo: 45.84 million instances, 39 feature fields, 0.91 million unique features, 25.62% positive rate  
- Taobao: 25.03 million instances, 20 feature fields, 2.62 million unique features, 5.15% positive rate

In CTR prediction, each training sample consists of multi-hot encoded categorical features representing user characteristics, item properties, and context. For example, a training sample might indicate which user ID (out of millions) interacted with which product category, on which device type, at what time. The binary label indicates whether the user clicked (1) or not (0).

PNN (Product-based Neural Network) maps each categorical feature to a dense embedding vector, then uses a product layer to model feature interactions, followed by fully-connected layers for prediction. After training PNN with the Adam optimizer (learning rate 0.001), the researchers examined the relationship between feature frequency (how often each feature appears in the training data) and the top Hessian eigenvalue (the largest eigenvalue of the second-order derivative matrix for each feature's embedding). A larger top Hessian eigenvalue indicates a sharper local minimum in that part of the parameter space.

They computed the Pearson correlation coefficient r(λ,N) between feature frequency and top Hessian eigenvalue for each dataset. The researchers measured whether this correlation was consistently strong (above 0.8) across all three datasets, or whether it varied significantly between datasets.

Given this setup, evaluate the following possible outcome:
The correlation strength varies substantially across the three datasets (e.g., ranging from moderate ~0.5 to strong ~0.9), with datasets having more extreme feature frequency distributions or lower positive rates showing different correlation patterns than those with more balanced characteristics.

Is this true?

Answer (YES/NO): NO